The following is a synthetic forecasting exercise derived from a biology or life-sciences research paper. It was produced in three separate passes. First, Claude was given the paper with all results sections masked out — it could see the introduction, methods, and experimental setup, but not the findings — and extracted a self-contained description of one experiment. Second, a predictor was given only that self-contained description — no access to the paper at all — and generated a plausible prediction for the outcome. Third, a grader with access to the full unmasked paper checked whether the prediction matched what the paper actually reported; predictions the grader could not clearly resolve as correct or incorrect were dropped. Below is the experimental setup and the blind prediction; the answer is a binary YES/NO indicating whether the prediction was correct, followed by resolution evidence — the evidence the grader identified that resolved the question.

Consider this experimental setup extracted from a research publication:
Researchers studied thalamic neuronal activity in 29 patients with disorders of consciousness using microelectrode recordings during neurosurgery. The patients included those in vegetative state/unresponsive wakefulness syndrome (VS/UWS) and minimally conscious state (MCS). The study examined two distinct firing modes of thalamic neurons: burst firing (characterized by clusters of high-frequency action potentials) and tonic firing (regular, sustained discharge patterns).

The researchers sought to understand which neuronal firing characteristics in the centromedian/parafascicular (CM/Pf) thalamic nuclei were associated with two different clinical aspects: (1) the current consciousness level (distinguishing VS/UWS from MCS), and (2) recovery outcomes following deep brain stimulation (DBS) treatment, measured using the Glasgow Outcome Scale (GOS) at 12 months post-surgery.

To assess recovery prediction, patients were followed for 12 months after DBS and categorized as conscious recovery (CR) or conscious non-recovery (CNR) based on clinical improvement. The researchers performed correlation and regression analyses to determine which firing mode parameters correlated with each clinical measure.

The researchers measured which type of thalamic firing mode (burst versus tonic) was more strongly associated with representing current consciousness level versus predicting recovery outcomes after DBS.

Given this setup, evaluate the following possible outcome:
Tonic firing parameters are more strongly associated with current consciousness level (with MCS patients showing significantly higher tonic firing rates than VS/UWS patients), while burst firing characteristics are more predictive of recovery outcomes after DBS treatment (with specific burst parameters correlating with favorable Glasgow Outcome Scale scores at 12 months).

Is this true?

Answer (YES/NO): NO